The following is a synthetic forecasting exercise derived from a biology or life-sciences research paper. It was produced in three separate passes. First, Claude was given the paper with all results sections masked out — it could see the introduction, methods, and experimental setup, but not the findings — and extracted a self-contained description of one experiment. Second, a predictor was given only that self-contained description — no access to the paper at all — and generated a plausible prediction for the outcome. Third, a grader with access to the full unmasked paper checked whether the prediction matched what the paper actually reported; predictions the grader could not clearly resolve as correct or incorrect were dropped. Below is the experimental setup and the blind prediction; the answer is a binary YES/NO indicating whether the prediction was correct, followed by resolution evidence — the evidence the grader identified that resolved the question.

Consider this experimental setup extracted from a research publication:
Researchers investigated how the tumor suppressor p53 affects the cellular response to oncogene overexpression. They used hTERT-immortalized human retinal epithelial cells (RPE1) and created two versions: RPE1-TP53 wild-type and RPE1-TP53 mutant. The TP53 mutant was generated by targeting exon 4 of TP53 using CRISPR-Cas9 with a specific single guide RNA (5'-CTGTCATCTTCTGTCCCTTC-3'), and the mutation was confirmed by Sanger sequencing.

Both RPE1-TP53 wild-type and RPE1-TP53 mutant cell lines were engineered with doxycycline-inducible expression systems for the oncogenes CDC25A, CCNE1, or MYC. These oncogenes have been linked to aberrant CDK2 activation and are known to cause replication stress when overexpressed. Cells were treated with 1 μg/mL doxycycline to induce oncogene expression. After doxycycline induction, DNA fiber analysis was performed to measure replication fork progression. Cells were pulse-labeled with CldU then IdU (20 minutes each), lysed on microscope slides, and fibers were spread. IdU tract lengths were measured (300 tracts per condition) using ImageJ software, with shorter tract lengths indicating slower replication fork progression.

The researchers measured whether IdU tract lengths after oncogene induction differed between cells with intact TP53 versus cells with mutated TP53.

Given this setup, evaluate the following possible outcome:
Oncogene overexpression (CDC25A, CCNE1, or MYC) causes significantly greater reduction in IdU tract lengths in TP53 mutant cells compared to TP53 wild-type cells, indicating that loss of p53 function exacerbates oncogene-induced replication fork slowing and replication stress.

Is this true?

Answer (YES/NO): NO